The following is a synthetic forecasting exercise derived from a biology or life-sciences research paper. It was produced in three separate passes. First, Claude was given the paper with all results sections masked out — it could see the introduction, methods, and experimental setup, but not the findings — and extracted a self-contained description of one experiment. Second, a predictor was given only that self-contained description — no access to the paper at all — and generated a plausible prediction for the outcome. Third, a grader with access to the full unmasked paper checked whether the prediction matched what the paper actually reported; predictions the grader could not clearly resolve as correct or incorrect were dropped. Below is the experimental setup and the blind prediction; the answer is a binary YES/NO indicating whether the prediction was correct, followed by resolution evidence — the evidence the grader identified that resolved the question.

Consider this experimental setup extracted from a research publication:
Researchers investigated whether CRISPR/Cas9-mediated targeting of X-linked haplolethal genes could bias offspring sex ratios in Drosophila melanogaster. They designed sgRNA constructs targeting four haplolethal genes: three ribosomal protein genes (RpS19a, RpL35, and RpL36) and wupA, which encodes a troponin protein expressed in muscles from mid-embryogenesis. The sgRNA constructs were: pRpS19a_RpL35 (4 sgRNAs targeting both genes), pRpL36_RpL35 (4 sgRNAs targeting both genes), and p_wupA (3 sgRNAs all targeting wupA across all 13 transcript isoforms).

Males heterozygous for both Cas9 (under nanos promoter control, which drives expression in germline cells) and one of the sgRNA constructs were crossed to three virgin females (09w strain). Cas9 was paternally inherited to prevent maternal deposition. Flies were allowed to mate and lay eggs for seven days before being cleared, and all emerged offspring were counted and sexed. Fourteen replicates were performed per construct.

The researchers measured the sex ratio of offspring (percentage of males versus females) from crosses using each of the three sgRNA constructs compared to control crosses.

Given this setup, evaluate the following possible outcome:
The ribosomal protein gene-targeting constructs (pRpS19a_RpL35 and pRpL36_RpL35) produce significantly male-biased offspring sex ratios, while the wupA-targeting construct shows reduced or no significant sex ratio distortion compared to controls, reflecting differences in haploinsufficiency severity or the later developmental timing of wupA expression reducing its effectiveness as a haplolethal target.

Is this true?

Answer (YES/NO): NO